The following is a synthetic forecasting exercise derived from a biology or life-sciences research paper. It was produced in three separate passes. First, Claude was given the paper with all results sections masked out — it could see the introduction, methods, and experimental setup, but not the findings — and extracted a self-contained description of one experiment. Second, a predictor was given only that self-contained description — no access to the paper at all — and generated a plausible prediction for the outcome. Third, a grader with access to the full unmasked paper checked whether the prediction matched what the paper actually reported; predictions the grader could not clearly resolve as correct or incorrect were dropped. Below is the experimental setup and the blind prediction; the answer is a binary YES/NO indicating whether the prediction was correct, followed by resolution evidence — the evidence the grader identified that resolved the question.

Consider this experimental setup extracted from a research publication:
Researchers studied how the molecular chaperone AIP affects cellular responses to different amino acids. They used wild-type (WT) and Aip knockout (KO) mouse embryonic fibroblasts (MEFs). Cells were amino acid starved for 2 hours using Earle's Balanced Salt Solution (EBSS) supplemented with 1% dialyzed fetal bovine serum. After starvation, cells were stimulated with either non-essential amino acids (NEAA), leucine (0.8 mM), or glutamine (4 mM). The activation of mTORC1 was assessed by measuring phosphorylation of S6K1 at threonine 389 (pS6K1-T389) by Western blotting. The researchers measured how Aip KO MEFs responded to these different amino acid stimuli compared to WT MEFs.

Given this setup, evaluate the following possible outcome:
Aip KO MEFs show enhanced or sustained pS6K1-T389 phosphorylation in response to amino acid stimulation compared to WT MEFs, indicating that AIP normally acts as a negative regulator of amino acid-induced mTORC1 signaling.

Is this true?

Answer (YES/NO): NO